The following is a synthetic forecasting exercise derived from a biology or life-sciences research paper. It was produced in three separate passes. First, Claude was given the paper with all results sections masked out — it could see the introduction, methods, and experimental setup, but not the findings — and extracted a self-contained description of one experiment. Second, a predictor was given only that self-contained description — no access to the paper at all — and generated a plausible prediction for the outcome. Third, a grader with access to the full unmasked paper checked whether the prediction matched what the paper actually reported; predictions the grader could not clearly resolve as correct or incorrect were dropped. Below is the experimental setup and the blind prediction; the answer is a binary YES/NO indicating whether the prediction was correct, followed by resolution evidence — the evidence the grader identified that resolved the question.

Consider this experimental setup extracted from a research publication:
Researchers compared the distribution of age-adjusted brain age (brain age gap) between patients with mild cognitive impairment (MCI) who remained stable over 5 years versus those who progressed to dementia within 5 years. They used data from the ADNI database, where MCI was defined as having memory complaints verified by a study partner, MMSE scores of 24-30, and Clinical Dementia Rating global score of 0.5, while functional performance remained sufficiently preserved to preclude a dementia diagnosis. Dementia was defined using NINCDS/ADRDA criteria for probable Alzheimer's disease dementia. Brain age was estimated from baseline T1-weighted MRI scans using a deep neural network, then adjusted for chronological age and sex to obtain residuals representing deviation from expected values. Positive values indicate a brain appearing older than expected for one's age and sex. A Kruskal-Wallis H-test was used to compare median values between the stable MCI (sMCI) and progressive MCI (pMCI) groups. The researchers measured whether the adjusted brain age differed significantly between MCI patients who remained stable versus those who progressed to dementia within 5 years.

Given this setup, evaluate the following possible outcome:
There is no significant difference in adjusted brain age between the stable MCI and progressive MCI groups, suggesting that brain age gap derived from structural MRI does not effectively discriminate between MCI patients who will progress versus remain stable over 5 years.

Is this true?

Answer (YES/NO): NO